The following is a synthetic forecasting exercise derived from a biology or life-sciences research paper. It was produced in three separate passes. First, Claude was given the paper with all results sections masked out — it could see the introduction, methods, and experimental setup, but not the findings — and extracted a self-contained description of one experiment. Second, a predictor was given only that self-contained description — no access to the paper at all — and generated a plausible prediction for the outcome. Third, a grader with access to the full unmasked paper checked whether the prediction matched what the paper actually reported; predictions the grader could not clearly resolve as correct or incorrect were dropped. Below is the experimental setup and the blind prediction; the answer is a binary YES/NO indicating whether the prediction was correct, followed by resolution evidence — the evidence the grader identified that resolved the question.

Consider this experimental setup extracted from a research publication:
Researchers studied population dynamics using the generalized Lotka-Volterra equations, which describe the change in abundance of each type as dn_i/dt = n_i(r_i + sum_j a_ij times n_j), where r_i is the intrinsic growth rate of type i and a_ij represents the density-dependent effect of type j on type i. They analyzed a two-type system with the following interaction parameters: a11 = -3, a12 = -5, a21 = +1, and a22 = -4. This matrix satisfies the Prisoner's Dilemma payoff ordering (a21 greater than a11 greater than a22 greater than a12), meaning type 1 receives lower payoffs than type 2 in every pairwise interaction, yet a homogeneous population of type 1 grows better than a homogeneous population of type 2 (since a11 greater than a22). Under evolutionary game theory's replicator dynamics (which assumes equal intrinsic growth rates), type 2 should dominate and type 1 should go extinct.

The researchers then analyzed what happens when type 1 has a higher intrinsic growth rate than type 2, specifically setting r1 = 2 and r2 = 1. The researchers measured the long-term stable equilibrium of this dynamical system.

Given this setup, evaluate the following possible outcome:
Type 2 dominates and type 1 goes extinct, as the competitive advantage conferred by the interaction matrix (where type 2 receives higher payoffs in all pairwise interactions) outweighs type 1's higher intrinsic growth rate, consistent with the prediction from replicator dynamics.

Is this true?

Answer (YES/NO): NO